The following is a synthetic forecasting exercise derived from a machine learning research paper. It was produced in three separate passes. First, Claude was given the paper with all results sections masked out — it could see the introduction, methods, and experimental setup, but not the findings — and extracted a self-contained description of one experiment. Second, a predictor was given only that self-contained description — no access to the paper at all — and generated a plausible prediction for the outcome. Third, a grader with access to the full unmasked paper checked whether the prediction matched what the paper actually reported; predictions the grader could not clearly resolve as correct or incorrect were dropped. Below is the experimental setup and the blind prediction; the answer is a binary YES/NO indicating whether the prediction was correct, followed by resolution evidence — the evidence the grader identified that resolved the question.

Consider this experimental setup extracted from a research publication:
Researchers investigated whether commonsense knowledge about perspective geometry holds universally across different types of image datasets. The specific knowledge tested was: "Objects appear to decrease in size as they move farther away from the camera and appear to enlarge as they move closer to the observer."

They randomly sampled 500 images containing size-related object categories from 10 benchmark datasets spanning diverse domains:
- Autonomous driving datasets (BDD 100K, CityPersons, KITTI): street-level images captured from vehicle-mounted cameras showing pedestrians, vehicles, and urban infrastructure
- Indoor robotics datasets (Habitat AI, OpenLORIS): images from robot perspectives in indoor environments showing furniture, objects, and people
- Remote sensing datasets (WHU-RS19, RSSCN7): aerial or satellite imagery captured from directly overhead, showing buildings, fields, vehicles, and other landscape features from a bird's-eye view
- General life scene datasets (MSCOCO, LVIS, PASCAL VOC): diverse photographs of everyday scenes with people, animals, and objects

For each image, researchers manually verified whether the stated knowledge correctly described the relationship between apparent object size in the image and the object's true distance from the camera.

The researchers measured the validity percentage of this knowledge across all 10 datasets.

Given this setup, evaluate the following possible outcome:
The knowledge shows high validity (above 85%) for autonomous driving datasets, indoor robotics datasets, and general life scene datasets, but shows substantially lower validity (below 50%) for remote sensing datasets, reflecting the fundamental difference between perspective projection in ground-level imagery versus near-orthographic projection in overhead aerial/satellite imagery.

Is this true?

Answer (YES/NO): NO